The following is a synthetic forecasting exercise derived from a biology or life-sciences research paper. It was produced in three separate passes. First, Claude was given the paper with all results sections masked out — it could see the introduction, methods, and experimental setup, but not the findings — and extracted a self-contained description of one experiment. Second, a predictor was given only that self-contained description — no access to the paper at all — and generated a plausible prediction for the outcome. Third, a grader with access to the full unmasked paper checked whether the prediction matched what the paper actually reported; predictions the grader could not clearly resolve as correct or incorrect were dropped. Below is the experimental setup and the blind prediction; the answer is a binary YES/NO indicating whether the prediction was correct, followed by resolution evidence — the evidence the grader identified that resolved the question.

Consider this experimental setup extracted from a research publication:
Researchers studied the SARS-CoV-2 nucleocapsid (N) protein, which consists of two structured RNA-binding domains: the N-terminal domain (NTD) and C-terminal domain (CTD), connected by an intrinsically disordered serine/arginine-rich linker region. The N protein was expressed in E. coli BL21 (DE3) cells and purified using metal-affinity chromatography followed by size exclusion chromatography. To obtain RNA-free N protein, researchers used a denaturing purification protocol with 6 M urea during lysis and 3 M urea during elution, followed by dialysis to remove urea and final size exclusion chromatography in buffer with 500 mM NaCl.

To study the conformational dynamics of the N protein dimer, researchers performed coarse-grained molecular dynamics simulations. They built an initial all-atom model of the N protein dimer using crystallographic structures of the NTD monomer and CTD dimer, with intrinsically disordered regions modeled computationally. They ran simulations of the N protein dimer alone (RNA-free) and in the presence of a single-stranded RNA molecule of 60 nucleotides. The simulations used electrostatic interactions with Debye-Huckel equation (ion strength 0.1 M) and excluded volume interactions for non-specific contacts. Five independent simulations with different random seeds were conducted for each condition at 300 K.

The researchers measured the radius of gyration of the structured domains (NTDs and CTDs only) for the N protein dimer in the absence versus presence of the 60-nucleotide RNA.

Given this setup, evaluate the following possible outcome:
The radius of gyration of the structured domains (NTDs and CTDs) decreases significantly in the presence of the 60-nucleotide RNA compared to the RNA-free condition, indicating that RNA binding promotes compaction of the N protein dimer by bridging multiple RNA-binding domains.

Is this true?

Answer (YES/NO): YES